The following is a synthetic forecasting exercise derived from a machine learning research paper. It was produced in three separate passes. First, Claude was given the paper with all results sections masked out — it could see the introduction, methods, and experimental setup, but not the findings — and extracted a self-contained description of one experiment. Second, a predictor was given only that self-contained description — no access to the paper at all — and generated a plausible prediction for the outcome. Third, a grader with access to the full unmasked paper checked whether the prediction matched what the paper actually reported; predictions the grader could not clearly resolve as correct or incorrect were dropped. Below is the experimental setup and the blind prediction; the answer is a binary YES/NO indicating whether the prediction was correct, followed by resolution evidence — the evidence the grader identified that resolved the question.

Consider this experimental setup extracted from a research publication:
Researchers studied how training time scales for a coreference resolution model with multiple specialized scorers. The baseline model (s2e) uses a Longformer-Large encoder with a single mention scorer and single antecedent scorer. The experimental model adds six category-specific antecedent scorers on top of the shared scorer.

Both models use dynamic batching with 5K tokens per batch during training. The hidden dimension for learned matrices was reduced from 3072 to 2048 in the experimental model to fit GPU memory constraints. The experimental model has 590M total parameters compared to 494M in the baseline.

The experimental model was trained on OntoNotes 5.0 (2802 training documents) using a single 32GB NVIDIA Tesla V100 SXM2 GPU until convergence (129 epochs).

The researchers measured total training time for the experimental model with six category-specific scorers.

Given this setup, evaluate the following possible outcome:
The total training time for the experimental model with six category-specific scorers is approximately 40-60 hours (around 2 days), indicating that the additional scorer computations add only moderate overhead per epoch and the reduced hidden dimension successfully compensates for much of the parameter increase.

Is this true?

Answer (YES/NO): NO